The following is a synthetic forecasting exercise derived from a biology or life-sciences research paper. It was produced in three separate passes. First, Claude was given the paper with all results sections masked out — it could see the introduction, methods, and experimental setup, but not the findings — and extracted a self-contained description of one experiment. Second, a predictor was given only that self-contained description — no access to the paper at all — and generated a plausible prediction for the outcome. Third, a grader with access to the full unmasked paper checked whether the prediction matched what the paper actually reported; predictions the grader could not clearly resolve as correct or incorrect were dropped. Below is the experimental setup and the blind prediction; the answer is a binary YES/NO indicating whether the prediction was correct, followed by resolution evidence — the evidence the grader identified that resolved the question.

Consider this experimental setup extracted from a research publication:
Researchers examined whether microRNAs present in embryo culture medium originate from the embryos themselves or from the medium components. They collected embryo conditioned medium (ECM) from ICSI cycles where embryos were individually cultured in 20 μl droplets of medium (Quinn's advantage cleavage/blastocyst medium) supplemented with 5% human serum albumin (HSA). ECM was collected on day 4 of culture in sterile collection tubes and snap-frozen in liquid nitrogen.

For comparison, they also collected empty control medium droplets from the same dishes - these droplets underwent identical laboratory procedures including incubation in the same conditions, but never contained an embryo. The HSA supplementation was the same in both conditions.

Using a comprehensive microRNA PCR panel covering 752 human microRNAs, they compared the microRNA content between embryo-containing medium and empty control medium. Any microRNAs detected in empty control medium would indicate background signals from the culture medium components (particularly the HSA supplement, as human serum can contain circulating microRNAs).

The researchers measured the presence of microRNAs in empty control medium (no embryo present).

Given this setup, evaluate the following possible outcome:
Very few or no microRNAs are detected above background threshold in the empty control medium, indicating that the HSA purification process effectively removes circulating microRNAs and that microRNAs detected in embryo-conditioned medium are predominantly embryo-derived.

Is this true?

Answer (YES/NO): YES